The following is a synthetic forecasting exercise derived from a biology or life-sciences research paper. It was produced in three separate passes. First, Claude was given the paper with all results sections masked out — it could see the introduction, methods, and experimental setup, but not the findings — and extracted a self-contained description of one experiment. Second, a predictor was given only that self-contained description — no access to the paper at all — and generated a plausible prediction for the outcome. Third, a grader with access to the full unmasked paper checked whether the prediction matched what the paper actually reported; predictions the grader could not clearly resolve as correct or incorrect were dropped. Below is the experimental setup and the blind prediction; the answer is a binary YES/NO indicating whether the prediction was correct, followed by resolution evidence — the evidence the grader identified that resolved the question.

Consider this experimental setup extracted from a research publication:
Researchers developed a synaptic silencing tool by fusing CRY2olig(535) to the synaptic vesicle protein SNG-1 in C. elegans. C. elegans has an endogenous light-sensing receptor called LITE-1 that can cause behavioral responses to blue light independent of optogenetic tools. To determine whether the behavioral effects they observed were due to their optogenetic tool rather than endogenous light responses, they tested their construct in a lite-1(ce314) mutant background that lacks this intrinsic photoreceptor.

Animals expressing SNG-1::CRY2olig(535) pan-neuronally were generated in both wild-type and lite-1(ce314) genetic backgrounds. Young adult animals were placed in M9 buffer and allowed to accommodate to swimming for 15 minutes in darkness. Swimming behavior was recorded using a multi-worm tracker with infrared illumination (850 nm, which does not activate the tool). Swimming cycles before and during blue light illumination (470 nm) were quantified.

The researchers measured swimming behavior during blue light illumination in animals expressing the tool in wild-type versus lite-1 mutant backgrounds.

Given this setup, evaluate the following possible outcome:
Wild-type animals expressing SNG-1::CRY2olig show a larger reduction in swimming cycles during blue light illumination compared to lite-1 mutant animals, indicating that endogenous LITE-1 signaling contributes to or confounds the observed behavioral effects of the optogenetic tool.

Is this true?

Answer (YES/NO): NO